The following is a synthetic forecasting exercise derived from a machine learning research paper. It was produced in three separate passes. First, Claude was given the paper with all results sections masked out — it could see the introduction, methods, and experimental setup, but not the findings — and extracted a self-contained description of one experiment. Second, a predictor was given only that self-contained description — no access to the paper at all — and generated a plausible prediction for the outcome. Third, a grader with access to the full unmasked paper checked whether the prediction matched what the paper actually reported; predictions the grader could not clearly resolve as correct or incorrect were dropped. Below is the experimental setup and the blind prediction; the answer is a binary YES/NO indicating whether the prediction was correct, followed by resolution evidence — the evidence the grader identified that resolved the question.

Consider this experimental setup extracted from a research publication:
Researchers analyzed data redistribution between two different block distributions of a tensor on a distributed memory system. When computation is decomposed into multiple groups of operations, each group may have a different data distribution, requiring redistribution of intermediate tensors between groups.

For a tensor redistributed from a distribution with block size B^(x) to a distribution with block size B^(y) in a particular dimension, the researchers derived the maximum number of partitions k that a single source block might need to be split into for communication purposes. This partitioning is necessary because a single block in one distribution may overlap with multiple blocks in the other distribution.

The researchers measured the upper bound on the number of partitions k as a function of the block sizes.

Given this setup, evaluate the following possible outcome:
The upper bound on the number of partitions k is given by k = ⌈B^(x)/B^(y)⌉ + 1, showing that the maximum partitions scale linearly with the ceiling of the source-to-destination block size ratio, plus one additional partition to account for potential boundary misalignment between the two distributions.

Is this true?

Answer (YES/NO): NO